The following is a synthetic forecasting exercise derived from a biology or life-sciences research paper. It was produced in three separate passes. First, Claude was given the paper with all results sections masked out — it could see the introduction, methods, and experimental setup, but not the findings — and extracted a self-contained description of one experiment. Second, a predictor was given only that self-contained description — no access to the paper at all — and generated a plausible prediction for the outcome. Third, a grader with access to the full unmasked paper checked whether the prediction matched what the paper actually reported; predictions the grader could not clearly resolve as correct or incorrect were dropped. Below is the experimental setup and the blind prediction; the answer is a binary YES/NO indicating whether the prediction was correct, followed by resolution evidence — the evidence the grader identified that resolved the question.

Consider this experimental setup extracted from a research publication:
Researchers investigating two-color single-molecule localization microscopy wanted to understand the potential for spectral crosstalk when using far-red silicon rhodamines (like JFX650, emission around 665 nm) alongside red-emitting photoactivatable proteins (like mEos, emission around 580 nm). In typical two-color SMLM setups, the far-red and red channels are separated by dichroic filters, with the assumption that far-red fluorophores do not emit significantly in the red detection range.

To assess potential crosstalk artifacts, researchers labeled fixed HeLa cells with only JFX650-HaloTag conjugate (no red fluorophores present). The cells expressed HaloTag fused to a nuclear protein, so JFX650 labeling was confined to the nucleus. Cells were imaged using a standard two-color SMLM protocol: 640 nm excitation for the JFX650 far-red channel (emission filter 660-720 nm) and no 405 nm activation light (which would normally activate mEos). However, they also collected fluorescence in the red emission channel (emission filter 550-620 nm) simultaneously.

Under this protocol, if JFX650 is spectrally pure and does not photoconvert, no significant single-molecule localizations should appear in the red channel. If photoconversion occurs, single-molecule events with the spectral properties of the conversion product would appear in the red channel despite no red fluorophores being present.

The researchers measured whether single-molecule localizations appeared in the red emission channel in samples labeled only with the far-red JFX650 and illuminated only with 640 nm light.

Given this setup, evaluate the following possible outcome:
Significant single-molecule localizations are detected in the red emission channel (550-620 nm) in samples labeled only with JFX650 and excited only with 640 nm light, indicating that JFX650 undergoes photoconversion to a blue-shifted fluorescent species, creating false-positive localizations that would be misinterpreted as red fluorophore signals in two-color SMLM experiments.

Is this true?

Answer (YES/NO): NO